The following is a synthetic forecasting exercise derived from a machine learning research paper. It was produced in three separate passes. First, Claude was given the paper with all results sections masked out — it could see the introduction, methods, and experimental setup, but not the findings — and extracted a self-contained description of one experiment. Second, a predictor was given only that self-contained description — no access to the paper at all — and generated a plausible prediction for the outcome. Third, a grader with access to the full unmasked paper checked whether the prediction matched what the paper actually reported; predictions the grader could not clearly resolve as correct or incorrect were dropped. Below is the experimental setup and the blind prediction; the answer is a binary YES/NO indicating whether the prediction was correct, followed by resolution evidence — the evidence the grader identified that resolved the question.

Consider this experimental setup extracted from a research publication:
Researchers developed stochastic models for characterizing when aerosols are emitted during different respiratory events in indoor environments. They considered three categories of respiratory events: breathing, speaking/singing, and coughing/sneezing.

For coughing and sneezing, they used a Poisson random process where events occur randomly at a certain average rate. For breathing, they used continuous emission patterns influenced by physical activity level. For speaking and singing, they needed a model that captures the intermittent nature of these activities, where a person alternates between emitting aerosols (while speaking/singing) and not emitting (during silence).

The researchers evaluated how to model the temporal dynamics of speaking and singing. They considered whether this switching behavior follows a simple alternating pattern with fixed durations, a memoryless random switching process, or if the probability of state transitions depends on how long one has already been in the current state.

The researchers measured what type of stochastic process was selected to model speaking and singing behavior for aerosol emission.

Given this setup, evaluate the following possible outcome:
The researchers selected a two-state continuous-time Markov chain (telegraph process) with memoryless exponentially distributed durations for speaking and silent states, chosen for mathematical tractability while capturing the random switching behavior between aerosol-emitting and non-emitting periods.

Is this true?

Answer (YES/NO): NO